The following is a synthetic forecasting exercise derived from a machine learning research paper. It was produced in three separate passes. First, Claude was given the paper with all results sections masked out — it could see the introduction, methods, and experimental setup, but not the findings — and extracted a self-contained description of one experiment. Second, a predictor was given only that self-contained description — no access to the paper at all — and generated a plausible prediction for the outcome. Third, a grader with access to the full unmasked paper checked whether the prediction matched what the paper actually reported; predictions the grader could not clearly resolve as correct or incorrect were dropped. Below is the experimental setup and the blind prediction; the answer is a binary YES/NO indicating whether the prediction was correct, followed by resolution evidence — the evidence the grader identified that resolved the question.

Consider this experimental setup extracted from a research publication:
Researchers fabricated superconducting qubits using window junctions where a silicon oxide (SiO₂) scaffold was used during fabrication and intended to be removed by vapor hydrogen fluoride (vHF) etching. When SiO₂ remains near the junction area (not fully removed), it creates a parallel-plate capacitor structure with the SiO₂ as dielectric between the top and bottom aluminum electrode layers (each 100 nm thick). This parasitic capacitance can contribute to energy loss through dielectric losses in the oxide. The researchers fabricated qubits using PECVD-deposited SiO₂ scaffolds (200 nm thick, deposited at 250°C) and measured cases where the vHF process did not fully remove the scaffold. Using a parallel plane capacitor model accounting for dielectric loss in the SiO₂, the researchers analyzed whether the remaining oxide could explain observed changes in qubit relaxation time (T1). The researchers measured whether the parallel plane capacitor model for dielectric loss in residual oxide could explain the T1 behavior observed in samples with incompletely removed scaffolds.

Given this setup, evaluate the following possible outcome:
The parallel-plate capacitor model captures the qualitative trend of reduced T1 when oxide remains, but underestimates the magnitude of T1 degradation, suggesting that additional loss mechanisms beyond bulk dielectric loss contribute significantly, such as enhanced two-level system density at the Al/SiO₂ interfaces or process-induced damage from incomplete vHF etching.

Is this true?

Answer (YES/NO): YES